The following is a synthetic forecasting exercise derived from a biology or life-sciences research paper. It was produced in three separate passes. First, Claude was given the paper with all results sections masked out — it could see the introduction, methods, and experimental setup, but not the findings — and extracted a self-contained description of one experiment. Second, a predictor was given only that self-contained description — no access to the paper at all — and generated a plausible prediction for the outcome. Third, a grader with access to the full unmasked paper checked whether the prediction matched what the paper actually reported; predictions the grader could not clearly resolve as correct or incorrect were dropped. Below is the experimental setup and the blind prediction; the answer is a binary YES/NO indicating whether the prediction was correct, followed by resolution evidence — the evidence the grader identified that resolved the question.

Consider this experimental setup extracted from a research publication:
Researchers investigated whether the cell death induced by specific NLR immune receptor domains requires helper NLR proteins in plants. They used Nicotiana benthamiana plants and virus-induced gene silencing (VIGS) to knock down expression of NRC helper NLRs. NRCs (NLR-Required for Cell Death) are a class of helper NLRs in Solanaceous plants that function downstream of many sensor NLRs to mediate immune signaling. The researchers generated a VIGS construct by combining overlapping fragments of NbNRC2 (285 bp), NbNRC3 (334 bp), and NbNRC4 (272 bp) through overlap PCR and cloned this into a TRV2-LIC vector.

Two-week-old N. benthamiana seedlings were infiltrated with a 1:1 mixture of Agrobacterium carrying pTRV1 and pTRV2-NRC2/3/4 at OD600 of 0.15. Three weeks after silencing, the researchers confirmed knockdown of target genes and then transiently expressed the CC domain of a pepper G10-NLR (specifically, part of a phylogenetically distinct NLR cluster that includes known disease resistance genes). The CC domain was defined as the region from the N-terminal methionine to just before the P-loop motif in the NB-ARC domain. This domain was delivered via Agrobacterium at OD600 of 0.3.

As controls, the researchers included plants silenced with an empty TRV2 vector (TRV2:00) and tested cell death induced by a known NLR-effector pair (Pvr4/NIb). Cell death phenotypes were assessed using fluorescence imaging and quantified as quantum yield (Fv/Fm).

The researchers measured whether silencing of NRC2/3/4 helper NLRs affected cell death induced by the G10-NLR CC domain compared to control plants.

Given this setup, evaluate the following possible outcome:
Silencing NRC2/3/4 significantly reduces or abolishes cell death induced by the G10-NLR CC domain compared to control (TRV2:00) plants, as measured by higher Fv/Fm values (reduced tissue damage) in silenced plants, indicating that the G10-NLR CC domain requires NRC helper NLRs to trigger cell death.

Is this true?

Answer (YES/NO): NO